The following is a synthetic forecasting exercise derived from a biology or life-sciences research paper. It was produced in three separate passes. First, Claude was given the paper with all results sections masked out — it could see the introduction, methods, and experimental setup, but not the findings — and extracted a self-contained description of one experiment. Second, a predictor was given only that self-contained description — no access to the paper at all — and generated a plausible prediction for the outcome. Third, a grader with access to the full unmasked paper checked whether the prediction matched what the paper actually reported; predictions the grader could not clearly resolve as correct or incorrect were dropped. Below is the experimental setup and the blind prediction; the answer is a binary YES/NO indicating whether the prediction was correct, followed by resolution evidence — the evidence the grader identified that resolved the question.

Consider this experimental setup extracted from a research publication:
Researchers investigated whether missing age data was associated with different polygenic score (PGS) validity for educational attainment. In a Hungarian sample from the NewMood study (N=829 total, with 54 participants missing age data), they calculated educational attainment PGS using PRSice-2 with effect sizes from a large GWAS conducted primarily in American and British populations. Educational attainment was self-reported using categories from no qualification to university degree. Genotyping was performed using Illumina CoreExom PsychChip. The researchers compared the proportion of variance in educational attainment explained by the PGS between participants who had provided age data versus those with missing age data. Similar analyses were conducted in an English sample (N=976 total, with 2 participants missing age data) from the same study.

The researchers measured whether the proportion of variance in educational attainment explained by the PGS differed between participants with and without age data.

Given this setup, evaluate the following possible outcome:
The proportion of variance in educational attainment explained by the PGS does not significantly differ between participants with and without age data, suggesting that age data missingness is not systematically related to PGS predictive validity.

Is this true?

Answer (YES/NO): NO